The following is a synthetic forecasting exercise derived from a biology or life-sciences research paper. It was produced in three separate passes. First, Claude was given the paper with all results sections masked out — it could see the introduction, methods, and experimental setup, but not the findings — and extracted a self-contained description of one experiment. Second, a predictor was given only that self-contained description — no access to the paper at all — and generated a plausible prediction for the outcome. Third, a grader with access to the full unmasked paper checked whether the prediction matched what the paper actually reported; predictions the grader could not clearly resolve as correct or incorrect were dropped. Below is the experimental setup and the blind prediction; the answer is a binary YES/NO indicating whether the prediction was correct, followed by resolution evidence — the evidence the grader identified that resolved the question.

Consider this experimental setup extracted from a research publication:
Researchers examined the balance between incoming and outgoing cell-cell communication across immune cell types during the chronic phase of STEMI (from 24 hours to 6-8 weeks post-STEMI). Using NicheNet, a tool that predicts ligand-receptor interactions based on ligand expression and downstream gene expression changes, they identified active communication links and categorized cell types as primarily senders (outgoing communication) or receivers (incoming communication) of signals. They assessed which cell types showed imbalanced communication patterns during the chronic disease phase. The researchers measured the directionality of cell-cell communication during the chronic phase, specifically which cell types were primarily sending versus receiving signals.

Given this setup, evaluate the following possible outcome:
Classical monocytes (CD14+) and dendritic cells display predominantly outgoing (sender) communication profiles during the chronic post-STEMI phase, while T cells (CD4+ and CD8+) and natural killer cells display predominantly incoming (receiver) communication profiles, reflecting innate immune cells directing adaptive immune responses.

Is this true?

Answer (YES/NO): NO